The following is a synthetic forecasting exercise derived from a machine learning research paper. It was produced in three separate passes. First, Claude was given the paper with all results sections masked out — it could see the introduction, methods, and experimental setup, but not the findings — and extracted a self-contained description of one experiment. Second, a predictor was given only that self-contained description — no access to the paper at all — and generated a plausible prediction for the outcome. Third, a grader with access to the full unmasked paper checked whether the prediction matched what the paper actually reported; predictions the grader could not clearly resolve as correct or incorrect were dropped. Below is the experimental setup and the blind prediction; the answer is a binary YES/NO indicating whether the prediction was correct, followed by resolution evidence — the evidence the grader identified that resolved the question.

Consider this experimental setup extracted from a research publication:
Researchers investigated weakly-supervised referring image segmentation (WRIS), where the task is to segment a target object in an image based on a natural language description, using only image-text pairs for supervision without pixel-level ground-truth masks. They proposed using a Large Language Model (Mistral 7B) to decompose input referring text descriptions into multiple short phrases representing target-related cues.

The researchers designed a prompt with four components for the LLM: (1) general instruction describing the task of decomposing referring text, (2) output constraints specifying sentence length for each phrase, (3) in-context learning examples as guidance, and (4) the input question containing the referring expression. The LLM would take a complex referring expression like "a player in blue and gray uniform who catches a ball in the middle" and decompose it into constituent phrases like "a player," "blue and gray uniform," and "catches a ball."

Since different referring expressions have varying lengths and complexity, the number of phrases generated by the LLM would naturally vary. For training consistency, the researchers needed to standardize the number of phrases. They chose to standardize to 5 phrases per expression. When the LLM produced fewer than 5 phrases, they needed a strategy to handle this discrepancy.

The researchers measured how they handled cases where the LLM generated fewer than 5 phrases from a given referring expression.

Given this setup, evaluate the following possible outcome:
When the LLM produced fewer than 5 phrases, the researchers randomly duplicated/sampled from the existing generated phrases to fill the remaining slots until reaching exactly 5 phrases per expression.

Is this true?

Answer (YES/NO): YES